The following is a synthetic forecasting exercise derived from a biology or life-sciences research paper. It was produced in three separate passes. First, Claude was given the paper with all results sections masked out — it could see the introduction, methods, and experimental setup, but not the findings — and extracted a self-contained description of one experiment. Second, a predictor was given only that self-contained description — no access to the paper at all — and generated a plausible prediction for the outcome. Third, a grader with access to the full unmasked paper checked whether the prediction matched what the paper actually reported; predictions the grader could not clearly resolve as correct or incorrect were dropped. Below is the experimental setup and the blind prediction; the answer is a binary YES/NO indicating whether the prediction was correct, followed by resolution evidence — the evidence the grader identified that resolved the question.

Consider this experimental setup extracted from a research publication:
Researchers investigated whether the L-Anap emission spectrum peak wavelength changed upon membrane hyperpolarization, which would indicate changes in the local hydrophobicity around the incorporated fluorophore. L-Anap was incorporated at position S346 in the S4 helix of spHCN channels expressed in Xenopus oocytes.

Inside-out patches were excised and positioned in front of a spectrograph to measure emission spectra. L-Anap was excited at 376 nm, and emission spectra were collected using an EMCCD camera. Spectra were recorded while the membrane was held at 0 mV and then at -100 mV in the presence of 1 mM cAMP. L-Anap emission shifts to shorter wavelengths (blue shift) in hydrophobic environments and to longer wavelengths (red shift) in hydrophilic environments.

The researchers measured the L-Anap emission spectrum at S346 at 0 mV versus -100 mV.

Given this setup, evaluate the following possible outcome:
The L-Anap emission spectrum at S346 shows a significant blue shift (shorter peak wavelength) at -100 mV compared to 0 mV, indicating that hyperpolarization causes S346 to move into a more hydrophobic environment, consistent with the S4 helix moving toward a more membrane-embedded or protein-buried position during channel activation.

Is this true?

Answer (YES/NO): NO